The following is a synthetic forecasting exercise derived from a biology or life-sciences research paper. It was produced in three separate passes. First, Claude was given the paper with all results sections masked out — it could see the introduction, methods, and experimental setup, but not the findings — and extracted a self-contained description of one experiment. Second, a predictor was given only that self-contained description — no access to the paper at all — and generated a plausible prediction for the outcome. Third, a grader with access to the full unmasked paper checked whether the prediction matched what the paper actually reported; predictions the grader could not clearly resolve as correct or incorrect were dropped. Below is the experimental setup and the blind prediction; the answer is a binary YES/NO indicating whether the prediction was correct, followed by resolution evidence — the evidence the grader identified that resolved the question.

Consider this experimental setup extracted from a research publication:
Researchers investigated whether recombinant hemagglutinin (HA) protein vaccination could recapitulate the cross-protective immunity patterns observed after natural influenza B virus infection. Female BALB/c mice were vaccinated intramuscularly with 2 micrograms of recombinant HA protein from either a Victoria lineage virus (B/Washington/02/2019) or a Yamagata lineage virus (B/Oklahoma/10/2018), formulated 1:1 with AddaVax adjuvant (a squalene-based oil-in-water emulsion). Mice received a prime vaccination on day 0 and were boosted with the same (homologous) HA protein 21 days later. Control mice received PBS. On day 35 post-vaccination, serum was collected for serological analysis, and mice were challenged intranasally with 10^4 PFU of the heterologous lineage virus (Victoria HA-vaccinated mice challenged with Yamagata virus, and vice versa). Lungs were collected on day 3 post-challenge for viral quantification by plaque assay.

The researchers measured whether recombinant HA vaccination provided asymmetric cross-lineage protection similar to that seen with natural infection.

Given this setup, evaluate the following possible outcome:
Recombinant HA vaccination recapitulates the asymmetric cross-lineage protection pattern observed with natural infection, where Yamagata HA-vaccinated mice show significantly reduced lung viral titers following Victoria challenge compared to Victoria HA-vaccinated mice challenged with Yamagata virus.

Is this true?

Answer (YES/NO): NO